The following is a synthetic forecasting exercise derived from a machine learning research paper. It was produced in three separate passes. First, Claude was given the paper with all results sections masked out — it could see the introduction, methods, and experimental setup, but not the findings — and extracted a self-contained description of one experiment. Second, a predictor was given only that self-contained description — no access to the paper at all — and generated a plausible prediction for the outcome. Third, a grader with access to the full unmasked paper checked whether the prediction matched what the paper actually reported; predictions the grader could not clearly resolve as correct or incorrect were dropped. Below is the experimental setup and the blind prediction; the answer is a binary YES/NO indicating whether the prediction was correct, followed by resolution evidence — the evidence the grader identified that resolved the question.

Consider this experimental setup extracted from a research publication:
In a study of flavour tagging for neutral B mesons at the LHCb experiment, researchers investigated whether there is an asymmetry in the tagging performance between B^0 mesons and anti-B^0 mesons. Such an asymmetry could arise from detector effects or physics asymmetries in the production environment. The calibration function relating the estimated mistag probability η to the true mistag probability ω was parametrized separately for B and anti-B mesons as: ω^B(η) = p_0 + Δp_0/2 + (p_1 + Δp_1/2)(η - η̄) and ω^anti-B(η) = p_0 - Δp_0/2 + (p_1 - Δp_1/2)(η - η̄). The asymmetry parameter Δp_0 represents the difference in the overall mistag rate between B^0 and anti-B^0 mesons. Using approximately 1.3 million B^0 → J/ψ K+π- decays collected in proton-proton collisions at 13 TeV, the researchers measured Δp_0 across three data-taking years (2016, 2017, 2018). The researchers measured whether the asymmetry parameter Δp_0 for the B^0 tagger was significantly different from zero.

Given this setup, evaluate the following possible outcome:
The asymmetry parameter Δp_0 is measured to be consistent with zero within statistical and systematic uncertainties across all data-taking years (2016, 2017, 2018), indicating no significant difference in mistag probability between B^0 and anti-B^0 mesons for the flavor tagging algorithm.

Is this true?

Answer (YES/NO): YES